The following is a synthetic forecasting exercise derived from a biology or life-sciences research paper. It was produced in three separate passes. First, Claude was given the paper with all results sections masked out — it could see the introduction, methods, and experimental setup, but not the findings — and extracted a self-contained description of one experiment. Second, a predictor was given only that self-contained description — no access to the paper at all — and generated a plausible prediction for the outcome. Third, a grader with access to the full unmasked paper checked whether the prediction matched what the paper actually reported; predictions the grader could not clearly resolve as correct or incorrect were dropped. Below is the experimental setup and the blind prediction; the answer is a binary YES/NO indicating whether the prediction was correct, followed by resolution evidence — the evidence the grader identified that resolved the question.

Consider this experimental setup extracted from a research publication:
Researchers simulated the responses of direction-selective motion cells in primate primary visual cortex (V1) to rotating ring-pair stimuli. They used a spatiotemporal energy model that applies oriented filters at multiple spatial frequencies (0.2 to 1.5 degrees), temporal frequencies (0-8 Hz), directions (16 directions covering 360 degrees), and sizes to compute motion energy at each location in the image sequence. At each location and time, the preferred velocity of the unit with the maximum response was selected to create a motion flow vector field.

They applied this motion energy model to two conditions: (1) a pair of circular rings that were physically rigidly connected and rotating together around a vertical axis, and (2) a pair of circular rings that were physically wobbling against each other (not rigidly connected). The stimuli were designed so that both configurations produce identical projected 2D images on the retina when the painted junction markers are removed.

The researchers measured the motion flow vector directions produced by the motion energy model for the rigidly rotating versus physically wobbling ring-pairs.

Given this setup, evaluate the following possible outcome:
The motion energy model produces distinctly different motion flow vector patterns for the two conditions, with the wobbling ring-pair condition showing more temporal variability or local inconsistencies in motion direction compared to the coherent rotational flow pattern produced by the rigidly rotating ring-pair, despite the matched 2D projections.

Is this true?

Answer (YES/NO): NO